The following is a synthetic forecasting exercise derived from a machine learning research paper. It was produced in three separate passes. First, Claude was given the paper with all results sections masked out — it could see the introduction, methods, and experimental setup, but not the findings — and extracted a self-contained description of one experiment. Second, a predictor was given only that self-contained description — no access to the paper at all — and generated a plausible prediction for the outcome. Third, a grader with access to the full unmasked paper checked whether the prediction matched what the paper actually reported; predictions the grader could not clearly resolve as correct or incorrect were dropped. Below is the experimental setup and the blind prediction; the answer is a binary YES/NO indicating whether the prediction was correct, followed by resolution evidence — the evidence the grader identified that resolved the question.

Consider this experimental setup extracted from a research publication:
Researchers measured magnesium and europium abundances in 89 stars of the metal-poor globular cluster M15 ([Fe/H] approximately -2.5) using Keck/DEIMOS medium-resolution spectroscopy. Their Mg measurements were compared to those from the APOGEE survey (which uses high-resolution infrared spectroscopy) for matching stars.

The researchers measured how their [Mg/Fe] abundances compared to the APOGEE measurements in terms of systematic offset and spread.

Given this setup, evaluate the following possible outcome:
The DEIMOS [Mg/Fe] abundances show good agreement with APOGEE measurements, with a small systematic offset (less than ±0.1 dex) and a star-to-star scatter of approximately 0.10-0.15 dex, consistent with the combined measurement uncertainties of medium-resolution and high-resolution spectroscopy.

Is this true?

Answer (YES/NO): NO